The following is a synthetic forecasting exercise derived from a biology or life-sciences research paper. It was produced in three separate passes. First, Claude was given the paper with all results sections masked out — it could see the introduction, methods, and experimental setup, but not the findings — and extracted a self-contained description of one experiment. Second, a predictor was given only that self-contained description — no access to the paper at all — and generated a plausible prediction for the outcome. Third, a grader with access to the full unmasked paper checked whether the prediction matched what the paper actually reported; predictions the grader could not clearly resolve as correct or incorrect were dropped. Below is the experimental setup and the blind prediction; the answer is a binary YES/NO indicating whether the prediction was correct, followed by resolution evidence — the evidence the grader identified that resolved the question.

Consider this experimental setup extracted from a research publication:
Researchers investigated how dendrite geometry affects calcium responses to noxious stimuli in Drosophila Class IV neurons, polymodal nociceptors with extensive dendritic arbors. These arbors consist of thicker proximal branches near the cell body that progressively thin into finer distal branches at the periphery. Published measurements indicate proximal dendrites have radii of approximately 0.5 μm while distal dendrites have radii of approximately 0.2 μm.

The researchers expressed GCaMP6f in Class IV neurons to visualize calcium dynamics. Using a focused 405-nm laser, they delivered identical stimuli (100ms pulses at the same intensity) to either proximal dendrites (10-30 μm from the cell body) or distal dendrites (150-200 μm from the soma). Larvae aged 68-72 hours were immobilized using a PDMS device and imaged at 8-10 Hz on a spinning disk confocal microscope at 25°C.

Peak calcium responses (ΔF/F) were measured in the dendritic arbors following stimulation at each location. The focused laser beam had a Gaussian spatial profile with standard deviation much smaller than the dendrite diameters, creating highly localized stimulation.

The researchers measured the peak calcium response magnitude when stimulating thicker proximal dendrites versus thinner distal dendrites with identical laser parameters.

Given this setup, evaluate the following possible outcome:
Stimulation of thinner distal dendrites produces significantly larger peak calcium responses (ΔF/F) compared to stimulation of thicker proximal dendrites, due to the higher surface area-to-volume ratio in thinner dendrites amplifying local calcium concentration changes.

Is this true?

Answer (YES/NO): NO